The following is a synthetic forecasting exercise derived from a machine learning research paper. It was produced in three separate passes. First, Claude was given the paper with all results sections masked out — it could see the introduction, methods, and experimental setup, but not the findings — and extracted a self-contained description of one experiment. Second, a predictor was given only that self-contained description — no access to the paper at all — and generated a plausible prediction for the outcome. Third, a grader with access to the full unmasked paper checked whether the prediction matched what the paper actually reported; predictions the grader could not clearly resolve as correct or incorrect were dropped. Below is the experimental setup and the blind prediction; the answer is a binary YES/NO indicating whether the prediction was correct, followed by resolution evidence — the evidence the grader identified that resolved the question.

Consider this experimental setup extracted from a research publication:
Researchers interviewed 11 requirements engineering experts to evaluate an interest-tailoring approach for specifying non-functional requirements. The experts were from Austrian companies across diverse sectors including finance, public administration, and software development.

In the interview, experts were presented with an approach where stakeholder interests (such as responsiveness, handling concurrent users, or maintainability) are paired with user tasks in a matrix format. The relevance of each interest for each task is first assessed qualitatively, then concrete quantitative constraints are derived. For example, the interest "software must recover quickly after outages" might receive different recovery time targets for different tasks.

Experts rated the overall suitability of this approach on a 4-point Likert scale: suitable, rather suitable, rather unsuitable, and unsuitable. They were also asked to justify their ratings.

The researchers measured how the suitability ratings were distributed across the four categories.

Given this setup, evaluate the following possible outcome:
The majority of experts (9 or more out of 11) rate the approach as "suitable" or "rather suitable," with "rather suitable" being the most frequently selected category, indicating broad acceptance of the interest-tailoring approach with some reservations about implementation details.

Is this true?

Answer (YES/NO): NO